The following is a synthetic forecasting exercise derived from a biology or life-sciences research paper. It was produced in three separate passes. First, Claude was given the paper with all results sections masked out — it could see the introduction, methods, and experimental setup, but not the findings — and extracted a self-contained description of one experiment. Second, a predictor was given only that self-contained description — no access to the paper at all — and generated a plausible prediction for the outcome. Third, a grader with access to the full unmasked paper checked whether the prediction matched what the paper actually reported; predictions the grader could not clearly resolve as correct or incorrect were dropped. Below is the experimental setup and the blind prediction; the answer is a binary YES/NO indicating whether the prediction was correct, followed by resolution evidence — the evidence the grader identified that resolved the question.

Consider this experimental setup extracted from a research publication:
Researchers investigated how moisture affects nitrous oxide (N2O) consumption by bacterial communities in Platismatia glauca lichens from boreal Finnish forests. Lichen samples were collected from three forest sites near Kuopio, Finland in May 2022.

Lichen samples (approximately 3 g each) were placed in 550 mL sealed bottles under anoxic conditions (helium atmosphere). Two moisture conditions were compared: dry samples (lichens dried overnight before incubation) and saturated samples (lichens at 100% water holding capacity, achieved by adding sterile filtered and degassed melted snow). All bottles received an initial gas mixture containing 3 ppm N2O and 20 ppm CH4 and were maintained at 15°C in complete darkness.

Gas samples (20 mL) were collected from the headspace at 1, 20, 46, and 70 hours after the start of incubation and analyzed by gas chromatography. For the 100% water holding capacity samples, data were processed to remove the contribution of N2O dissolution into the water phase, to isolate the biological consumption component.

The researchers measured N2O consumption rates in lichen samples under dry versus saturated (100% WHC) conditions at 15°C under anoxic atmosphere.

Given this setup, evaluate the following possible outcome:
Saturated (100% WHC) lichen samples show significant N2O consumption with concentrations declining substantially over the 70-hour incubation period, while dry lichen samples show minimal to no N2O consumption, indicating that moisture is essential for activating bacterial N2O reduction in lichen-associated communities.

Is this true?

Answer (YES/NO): NO